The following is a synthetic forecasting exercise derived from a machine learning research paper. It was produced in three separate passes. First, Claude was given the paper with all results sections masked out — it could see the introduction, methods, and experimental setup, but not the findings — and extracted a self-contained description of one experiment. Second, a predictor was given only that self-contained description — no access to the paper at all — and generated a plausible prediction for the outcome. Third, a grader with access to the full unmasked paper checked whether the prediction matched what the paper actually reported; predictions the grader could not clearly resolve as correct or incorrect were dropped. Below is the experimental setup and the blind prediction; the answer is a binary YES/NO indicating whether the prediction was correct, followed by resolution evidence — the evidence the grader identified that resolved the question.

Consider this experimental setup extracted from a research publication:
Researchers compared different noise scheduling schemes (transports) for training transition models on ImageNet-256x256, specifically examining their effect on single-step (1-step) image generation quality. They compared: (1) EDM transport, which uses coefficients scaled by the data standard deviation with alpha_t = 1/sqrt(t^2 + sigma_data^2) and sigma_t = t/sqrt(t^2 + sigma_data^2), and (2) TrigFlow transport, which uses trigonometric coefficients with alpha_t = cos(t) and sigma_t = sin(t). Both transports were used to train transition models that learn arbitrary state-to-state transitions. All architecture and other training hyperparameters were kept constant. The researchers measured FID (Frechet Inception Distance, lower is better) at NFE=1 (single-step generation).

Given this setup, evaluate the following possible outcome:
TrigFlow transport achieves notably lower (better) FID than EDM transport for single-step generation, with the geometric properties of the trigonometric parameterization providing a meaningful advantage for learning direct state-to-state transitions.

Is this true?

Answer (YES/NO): NO